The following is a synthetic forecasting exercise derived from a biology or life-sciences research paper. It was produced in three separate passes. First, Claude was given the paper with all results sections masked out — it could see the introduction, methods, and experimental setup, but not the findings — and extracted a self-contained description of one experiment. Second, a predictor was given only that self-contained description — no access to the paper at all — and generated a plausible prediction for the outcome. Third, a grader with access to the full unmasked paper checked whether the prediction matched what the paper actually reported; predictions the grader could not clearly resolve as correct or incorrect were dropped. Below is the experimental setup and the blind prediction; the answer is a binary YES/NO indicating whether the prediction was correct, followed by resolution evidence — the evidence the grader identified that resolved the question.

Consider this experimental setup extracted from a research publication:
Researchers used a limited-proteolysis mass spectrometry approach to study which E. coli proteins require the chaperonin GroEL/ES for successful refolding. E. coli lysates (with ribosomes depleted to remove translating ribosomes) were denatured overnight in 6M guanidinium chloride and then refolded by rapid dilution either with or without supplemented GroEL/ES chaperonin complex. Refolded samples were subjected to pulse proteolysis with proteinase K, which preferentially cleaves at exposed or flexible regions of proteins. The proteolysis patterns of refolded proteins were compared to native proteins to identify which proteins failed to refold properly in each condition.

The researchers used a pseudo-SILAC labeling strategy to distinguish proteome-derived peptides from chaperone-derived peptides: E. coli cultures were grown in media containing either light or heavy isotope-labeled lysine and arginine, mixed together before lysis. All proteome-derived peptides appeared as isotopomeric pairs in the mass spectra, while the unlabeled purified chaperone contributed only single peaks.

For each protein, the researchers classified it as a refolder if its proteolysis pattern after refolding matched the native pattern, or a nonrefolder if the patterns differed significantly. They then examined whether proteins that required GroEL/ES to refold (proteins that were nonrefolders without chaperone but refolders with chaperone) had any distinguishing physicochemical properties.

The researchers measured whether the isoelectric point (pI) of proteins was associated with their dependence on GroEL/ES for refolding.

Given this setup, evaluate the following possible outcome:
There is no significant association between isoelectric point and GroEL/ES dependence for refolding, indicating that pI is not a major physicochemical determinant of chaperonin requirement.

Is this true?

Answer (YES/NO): NO